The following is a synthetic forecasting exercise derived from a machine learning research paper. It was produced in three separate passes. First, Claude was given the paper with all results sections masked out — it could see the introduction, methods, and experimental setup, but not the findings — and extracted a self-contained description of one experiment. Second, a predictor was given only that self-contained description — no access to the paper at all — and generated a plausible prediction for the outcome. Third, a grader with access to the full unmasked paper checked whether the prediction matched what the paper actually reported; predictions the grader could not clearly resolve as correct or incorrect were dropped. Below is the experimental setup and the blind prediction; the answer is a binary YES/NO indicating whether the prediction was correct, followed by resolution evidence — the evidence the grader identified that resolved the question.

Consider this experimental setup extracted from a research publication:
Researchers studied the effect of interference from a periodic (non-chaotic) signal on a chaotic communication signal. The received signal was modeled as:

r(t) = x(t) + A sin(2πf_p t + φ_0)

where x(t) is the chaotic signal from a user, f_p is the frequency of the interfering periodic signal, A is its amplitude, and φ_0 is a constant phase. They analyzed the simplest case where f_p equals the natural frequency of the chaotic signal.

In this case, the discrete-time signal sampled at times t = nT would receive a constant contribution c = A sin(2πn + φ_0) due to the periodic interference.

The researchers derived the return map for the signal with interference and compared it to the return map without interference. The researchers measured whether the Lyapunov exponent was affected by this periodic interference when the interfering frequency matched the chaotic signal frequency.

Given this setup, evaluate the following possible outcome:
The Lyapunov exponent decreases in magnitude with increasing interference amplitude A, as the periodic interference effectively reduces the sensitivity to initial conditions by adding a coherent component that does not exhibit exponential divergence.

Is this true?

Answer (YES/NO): NO